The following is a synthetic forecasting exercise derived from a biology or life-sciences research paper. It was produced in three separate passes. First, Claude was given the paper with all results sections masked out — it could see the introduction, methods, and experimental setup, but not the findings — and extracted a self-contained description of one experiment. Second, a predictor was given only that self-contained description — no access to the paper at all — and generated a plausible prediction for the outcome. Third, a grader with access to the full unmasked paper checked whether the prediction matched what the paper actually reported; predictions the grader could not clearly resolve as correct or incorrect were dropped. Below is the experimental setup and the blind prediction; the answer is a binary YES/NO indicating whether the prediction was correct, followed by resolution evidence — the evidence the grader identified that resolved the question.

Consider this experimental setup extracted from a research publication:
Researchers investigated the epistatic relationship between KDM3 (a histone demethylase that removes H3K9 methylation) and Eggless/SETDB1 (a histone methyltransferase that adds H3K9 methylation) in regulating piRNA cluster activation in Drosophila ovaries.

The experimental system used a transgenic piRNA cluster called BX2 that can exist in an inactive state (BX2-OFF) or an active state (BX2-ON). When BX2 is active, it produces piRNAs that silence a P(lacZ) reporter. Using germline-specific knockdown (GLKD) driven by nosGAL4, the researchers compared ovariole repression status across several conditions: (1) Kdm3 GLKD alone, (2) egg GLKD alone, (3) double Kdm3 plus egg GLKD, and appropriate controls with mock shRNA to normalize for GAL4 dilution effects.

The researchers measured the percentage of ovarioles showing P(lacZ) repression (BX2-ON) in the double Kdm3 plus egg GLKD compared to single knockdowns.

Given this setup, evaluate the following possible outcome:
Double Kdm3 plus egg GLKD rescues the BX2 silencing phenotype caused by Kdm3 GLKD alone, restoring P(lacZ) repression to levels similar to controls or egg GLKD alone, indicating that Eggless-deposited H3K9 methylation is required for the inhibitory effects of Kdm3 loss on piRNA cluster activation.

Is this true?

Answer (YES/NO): NO